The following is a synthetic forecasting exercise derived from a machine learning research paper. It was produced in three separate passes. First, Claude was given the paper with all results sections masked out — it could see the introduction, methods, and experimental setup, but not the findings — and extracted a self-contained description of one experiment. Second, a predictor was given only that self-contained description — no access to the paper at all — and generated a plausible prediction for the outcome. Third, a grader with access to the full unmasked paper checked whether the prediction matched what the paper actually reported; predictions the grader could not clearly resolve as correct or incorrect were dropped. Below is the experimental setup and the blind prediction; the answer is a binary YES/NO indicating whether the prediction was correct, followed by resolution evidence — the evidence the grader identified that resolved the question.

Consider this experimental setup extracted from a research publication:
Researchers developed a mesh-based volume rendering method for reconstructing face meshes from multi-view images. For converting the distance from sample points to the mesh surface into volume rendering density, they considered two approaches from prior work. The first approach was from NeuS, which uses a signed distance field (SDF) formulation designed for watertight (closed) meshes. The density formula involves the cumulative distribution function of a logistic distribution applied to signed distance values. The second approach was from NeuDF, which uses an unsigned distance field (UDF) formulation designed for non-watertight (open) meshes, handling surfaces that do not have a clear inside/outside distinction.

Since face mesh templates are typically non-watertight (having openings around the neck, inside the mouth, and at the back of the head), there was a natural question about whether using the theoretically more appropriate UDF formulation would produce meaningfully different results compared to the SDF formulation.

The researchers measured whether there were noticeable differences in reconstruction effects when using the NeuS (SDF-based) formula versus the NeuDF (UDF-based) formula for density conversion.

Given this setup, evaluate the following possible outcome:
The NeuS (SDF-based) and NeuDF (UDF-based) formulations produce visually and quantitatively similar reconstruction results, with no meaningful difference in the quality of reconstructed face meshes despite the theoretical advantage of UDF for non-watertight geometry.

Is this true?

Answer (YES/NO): YES